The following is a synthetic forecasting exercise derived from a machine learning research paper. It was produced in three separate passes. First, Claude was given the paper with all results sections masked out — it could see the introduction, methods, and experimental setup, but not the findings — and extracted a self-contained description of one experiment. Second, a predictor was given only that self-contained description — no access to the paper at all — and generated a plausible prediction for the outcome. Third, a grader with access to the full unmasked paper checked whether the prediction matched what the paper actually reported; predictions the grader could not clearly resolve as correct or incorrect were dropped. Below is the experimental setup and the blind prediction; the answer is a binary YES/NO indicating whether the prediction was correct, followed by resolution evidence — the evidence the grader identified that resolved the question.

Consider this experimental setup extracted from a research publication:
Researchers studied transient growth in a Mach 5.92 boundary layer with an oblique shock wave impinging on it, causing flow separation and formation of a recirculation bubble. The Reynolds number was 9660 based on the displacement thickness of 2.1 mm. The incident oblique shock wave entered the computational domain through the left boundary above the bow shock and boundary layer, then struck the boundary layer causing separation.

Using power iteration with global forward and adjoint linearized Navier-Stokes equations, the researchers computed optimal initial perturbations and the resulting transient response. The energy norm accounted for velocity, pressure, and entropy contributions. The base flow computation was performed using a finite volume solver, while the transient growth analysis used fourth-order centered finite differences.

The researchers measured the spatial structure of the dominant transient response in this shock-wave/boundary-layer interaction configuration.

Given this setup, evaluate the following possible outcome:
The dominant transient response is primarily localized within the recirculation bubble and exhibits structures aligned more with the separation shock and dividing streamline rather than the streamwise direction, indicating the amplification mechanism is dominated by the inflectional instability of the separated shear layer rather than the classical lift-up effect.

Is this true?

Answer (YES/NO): NO